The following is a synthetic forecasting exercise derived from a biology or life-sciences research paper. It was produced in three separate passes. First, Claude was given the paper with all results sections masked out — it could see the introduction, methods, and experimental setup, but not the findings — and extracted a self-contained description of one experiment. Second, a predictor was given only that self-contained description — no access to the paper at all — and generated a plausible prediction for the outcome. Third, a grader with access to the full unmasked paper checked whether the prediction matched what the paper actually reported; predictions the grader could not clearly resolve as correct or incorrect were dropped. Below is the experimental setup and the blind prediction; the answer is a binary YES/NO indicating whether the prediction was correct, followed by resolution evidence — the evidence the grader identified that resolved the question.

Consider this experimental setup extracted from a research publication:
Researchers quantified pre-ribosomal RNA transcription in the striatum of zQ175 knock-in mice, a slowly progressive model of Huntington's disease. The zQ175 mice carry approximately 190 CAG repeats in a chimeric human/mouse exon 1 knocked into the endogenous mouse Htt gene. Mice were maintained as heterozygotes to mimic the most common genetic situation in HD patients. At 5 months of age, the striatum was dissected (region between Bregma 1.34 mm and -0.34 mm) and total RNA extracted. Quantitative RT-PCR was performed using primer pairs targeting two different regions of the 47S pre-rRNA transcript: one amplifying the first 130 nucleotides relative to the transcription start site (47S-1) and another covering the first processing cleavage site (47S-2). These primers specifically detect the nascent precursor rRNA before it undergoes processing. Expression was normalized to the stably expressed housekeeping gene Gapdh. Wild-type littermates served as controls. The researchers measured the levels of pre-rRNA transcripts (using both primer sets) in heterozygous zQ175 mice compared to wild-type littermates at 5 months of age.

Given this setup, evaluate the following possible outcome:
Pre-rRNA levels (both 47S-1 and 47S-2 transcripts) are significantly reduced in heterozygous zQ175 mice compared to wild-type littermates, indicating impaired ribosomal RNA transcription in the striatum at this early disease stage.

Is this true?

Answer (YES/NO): NO